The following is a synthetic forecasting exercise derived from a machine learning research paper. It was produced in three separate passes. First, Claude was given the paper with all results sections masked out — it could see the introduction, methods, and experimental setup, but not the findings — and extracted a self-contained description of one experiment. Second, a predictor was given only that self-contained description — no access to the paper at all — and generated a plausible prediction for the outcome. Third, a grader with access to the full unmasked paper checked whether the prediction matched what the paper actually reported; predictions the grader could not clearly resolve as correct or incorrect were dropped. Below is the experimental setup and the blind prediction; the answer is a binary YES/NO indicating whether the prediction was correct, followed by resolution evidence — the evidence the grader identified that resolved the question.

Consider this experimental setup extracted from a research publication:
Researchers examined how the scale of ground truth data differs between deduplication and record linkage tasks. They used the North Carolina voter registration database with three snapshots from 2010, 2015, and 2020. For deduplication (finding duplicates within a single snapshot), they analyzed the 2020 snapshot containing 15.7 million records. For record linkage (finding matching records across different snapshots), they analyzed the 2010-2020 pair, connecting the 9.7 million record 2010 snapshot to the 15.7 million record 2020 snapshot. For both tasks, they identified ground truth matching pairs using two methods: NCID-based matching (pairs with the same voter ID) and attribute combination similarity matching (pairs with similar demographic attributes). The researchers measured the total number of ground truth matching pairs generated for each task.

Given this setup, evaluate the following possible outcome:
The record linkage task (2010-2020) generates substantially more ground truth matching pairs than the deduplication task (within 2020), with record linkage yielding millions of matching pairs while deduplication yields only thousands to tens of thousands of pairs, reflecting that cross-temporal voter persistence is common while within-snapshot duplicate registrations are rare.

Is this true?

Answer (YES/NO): NO